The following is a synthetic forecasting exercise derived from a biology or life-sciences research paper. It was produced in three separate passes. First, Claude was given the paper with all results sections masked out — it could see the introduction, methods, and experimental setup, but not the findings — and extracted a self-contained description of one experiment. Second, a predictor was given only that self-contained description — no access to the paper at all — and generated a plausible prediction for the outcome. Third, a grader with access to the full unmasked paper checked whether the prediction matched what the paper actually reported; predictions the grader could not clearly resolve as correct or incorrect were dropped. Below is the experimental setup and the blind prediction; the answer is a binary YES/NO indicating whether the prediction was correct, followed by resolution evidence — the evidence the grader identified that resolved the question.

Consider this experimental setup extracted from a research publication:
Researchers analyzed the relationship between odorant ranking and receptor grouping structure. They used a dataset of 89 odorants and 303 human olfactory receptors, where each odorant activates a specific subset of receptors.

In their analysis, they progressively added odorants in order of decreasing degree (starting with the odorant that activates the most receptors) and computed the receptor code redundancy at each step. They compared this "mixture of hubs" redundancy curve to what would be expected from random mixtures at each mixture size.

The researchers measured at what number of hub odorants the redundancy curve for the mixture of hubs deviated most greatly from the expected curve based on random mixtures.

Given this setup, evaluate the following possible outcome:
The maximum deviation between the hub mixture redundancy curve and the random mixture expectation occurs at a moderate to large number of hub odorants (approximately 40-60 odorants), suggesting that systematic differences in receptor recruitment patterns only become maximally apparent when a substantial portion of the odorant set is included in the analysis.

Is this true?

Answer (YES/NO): NO